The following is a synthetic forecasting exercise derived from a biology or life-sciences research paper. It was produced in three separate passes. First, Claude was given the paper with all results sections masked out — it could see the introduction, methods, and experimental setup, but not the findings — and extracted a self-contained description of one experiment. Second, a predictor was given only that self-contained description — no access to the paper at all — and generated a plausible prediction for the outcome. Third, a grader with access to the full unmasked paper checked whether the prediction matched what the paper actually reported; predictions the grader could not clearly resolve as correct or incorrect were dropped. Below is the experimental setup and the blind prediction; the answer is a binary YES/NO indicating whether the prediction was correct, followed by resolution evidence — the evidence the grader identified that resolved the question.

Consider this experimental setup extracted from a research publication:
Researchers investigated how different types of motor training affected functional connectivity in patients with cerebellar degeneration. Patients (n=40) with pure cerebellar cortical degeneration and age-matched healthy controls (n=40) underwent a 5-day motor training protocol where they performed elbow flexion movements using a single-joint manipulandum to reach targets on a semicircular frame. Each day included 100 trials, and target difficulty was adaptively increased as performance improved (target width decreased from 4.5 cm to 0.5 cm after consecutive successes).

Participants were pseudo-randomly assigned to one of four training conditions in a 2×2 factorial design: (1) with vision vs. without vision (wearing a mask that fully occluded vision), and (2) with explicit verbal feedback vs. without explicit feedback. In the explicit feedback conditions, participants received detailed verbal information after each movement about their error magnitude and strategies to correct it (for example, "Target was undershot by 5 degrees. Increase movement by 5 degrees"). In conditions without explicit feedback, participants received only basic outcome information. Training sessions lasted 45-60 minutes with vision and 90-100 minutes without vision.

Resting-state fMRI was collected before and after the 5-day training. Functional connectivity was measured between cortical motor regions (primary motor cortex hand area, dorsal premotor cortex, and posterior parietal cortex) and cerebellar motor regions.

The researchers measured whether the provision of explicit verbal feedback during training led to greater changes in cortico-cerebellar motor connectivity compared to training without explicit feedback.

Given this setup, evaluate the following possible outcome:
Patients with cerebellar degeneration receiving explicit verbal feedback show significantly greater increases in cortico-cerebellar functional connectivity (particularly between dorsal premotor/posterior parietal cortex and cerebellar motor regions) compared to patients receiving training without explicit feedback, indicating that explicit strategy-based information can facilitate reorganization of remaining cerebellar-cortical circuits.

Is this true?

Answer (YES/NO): NO